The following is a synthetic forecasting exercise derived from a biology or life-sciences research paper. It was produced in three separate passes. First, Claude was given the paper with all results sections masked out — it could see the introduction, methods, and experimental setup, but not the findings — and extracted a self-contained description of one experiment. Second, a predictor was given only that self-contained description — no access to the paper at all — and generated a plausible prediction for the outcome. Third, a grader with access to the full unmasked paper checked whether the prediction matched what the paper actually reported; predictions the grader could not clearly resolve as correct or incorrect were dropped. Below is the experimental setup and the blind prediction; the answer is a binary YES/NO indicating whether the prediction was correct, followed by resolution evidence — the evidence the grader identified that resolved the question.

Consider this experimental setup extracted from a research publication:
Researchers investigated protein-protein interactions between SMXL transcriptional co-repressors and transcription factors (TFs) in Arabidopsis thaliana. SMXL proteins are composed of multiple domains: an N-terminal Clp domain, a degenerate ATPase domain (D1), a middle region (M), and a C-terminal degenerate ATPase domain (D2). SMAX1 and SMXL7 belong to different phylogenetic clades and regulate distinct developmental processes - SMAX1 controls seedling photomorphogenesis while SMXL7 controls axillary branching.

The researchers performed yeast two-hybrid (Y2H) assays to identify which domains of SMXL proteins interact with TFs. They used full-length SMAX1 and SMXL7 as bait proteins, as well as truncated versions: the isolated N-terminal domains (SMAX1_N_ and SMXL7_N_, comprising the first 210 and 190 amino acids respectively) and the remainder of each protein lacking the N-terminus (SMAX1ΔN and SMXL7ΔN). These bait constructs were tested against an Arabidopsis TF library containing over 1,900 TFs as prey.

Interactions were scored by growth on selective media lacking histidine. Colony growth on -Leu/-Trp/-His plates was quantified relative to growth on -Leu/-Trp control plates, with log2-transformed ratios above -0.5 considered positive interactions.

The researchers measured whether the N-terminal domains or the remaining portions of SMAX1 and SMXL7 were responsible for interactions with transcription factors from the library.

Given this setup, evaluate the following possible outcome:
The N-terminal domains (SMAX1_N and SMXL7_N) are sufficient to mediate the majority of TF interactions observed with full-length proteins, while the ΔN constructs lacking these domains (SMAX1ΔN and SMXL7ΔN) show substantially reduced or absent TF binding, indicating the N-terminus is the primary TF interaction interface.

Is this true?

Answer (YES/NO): NO